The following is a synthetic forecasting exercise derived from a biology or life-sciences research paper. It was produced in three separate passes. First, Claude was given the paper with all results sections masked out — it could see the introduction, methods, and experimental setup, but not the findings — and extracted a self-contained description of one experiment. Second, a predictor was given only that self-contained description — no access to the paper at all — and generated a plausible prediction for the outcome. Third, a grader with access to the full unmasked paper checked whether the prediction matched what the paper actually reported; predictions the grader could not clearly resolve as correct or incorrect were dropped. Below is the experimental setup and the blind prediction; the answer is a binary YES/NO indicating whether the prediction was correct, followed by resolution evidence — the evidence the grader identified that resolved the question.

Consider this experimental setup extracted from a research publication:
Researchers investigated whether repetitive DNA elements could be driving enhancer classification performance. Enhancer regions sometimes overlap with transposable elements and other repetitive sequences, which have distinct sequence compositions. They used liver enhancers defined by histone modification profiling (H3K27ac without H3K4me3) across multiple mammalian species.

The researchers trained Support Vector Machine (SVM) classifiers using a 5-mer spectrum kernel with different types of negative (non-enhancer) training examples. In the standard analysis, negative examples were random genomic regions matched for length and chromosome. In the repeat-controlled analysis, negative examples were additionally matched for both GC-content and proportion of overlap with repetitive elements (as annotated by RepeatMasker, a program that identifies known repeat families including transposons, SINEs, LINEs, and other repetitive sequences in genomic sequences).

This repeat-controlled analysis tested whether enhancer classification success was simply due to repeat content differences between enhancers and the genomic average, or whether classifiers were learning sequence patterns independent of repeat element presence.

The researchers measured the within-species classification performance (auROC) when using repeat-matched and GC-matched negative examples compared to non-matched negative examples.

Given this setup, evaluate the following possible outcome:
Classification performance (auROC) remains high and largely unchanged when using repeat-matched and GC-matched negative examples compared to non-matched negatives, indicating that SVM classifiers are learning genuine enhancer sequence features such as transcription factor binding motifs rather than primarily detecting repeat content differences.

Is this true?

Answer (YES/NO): NO